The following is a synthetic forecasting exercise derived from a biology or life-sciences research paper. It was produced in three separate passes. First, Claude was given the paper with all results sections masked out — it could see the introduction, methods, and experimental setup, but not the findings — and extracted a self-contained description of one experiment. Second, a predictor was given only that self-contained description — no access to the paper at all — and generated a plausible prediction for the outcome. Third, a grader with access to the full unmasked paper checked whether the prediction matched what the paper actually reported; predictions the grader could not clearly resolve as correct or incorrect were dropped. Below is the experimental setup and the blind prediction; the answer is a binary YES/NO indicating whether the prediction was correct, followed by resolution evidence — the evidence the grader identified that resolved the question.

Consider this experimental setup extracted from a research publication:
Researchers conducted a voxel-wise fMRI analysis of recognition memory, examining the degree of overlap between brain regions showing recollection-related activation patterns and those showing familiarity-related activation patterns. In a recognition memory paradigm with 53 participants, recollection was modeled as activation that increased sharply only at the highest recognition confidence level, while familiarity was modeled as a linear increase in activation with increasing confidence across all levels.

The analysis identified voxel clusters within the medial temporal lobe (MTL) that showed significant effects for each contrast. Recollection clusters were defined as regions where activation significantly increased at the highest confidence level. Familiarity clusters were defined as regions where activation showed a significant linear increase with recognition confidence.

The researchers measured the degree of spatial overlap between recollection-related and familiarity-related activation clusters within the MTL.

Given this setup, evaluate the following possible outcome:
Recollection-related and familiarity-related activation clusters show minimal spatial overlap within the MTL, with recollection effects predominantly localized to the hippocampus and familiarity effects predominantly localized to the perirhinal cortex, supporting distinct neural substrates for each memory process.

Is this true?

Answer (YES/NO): NO